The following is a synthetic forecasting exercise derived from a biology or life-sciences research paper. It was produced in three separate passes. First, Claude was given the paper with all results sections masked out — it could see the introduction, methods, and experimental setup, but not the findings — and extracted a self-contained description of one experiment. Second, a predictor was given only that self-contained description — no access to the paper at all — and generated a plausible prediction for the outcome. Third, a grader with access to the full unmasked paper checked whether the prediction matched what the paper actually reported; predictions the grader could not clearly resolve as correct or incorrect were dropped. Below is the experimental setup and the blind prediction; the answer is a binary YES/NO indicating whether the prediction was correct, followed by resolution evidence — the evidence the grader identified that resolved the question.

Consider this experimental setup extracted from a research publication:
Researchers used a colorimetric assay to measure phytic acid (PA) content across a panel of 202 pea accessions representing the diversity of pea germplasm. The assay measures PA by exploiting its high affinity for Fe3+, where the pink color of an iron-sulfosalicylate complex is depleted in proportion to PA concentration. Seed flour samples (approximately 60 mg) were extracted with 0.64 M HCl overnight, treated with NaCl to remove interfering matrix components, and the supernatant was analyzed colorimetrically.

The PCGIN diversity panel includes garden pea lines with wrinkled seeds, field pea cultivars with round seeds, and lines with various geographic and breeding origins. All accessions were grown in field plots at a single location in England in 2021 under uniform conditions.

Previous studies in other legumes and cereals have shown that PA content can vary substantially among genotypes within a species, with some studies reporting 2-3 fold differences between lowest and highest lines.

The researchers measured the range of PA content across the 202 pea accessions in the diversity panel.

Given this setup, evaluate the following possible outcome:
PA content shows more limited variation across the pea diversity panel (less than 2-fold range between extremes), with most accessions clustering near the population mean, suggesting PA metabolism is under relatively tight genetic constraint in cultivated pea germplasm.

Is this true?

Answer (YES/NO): NO